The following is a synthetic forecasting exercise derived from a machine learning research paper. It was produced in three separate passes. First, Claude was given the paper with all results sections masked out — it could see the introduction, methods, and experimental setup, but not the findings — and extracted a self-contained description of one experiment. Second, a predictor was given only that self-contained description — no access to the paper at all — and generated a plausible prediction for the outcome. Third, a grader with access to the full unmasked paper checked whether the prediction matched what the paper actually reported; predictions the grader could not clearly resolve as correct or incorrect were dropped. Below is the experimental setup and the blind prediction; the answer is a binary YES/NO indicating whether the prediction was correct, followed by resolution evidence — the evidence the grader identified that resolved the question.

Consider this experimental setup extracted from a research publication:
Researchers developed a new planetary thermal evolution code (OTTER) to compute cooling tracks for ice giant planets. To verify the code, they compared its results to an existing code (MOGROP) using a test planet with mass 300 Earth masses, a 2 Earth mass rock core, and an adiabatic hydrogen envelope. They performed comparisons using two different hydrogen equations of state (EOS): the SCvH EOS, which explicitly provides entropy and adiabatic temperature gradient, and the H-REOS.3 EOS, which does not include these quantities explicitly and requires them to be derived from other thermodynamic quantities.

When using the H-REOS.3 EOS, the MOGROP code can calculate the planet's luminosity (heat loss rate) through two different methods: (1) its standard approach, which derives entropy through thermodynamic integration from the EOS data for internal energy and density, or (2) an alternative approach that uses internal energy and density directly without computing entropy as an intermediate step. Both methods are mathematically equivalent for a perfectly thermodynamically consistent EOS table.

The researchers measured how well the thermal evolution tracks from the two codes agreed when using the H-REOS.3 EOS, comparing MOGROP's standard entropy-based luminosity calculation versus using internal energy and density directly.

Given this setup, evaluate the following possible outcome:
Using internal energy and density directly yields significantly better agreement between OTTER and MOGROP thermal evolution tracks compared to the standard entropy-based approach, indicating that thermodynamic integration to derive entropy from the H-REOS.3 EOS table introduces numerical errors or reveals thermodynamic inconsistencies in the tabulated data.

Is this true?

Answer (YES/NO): YES